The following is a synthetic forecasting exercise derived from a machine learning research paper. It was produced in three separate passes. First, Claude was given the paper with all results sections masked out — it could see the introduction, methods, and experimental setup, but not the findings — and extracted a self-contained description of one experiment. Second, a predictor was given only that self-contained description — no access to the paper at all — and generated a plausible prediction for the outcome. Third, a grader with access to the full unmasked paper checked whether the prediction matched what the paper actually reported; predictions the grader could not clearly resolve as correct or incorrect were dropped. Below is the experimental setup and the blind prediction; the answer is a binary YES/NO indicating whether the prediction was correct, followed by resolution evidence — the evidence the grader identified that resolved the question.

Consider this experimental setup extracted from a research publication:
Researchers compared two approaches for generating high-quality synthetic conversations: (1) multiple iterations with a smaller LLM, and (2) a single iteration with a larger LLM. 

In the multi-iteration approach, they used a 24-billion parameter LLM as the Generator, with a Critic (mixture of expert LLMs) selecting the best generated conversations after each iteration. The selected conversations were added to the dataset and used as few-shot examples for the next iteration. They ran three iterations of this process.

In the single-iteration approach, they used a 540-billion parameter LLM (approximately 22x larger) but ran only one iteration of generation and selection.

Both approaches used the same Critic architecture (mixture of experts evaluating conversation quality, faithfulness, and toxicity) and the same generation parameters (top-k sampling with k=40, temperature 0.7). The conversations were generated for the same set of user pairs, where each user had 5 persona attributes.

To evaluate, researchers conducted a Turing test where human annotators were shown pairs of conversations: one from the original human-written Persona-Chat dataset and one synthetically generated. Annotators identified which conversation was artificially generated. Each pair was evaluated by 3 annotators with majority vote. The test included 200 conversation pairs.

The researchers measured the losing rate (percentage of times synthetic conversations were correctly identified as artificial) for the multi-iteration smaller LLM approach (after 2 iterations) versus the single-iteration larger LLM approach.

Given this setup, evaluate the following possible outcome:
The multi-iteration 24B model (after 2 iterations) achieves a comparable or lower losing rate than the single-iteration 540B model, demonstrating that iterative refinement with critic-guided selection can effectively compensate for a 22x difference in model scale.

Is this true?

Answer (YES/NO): YES